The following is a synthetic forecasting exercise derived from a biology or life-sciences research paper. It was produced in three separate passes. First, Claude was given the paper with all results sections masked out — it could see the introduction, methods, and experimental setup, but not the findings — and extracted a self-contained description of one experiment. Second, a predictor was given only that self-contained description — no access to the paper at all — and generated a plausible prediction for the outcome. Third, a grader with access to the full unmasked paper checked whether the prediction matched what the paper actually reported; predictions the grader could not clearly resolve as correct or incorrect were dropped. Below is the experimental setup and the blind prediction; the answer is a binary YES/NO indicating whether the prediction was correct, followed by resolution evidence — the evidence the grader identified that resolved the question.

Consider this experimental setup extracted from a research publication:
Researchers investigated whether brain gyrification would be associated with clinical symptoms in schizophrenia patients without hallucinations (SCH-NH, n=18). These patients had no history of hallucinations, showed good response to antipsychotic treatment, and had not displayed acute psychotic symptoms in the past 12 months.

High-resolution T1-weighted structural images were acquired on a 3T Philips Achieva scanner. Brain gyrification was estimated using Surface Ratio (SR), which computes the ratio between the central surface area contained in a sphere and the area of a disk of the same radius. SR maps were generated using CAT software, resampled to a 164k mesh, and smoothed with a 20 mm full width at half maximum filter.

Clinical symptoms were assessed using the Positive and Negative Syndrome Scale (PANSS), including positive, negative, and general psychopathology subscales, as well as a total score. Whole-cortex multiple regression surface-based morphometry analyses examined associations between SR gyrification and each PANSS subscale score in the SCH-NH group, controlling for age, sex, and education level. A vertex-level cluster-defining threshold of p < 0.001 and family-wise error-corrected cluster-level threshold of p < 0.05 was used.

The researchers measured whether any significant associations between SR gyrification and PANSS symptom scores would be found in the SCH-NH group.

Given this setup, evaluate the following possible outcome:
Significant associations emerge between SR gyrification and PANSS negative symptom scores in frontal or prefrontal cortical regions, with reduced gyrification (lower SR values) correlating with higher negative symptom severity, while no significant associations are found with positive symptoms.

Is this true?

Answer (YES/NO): NO